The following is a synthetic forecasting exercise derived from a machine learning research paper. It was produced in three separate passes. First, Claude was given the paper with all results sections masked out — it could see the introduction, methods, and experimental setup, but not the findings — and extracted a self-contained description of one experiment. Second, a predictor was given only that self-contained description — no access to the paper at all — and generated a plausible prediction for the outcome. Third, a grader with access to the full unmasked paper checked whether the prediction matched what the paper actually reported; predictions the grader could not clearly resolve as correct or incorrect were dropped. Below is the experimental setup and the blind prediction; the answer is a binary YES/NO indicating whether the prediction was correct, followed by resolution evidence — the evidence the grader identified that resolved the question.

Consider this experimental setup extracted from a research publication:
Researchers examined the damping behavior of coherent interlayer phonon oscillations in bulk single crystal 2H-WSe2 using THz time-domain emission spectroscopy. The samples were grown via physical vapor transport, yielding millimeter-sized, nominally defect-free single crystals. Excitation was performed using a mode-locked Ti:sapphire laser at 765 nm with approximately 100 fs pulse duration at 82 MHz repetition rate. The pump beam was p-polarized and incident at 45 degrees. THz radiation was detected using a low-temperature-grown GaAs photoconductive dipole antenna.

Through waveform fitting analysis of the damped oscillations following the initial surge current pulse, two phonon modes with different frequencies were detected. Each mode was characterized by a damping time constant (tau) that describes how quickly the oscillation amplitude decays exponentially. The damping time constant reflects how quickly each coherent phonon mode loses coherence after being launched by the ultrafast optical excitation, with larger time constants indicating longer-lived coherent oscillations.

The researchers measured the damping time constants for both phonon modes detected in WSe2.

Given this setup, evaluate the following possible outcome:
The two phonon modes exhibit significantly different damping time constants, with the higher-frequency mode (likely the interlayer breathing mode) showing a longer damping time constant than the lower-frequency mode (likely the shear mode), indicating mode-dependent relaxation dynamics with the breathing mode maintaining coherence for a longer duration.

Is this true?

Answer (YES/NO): NO